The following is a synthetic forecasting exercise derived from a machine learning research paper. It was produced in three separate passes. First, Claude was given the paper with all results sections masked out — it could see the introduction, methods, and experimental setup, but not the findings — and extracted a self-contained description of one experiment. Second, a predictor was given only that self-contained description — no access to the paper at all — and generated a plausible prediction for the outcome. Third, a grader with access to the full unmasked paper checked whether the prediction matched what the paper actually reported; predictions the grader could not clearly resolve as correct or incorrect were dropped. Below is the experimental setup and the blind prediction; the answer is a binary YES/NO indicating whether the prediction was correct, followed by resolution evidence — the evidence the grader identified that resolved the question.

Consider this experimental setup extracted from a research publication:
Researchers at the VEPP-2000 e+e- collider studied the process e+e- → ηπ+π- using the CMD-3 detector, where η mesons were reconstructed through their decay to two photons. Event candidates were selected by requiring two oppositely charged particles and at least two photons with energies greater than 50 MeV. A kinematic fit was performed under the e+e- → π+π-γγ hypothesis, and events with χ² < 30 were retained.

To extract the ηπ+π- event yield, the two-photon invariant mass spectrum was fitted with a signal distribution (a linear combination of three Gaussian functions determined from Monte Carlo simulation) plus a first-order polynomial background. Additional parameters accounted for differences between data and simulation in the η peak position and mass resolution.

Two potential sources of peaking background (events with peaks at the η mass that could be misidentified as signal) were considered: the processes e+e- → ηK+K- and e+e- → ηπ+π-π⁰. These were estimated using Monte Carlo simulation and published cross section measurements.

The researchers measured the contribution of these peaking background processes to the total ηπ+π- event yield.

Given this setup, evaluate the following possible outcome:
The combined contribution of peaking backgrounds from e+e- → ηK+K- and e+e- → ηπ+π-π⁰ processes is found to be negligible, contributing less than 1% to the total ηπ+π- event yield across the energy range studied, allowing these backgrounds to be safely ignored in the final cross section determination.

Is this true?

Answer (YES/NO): YES